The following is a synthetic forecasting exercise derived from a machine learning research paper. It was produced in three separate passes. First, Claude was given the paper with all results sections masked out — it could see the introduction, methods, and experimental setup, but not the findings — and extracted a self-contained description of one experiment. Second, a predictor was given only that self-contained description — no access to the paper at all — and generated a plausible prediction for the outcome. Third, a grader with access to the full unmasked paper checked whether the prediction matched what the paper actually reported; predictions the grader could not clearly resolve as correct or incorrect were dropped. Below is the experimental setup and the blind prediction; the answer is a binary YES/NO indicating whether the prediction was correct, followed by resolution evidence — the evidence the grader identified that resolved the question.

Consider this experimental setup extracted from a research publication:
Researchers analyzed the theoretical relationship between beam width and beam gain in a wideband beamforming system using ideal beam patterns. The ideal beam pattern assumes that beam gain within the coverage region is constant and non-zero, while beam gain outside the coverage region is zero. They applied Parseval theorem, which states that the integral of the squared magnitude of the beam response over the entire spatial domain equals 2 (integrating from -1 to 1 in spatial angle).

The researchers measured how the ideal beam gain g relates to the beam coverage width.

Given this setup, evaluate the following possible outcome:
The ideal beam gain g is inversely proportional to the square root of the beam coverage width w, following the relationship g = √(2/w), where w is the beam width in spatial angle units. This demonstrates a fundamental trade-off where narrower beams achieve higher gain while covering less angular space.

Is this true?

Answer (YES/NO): NO